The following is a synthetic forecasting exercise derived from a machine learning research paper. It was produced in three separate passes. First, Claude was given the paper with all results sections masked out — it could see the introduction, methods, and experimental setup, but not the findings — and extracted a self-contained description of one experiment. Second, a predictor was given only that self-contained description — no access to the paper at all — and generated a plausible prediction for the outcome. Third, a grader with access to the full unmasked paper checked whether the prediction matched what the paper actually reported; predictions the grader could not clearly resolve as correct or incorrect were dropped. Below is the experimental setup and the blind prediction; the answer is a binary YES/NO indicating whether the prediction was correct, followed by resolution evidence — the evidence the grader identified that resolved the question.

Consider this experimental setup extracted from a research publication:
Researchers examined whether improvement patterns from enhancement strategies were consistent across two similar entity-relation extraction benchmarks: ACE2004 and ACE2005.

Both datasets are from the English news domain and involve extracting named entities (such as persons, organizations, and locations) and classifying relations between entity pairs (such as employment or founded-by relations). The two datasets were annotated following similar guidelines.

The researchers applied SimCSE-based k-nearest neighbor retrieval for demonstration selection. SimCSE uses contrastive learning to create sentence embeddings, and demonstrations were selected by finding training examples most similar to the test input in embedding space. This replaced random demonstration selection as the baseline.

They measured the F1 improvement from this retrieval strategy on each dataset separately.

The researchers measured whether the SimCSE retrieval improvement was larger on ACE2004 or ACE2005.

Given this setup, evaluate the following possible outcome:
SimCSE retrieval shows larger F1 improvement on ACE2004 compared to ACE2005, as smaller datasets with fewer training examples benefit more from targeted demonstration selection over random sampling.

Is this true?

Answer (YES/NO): YES